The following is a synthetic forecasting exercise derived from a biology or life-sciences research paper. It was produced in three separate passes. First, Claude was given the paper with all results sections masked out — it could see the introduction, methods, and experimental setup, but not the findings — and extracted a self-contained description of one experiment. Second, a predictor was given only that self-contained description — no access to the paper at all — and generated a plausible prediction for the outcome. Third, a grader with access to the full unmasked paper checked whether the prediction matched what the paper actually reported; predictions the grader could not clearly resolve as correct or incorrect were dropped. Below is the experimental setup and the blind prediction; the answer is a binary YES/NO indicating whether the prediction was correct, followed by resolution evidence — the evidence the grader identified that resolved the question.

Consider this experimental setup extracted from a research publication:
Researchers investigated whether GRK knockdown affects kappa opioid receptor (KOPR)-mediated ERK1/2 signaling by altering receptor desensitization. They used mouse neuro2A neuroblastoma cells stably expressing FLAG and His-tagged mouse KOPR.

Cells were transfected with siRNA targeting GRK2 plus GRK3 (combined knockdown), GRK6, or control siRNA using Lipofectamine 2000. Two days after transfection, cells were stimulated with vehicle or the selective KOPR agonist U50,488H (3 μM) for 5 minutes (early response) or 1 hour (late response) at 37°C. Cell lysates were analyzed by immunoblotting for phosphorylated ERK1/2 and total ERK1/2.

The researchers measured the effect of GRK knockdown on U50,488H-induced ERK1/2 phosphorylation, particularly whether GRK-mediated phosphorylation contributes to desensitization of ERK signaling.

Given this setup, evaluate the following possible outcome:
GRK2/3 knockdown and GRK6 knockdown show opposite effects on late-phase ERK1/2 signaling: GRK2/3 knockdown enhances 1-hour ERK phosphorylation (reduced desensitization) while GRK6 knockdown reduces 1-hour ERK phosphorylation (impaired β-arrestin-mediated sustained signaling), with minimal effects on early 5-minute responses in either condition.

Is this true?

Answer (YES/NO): NO